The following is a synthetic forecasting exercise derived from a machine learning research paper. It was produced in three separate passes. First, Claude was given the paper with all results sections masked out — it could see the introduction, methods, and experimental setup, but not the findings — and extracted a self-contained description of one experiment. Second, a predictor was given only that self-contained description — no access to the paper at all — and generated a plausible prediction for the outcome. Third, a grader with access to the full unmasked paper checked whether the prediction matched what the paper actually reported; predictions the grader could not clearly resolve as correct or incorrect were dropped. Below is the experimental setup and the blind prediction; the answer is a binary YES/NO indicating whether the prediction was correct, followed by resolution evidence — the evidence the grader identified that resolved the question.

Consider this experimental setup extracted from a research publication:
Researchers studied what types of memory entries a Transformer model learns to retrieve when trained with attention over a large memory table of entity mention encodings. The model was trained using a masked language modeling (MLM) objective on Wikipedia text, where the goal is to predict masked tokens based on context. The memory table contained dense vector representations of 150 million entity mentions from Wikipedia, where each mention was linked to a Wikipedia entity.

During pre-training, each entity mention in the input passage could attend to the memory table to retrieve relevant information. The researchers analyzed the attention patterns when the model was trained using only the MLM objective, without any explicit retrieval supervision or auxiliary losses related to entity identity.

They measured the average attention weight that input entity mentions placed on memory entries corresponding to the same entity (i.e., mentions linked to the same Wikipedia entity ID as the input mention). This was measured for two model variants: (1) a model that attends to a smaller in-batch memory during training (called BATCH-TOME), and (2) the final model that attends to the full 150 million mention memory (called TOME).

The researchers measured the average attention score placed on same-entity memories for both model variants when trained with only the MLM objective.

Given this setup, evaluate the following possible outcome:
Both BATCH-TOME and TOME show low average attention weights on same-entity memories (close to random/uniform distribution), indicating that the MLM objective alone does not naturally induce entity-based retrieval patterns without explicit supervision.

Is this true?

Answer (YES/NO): NO